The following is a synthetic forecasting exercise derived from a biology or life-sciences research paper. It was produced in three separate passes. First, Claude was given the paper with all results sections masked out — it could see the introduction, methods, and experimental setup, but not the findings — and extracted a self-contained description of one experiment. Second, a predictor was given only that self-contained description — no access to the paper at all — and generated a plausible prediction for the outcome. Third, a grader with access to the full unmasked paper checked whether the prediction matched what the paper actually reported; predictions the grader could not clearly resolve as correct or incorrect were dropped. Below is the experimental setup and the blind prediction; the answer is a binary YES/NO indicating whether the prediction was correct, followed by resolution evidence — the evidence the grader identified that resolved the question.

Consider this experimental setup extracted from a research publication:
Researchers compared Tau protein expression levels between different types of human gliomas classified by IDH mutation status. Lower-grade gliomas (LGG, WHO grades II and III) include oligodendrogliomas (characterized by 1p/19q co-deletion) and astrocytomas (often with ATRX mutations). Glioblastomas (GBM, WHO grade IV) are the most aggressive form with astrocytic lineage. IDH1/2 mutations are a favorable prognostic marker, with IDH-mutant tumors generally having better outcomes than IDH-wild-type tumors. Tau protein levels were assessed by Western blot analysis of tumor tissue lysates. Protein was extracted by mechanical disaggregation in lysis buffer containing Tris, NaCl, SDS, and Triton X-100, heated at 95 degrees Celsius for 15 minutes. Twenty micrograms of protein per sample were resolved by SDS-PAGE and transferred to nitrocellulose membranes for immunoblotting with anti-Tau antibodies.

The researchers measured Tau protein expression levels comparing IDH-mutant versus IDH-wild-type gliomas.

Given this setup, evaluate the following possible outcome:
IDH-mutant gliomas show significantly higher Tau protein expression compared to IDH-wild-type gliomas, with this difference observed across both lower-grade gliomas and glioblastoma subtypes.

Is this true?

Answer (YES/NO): NO